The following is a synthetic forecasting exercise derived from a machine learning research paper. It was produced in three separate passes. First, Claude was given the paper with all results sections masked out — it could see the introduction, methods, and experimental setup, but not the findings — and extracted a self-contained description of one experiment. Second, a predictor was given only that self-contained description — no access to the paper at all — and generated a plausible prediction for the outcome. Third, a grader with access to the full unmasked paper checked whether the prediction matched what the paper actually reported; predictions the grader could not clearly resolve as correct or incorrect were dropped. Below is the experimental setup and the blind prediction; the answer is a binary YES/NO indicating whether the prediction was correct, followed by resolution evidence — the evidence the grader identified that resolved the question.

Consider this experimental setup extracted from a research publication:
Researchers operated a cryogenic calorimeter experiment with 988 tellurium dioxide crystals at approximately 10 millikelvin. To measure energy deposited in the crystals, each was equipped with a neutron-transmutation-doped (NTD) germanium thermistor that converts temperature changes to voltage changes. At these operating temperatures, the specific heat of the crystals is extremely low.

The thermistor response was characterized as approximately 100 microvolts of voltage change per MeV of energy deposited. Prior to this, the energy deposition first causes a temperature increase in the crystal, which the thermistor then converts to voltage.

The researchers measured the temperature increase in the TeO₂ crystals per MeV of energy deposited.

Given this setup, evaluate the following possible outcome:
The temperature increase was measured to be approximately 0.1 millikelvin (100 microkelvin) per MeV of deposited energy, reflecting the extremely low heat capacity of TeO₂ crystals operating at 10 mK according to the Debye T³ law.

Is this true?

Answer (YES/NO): YES